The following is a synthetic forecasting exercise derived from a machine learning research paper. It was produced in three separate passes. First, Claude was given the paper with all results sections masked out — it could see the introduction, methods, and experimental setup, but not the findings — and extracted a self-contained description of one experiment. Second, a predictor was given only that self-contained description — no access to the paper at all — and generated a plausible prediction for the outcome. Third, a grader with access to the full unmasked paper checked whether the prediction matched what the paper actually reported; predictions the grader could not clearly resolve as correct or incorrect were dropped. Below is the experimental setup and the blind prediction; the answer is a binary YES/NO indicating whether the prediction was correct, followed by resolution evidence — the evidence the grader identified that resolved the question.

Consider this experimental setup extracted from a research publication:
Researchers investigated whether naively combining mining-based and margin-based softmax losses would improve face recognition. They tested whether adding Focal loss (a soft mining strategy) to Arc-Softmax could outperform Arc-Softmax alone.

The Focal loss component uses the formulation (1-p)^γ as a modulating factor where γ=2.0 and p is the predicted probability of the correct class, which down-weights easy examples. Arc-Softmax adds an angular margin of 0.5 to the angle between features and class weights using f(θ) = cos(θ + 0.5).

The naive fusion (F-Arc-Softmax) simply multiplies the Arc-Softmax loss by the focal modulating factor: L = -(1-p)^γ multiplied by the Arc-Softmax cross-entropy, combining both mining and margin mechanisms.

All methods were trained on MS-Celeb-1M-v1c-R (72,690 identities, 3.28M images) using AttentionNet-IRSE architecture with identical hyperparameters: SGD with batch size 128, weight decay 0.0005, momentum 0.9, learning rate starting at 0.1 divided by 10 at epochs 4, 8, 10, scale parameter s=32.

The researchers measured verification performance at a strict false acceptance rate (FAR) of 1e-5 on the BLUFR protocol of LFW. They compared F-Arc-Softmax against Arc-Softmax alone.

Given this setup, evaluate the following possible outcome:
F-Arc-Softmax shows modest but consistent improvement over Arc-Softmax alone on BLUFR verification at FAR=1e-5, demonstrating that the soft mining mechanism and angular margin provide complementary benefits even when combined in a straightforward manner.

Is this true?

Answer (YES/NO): YES